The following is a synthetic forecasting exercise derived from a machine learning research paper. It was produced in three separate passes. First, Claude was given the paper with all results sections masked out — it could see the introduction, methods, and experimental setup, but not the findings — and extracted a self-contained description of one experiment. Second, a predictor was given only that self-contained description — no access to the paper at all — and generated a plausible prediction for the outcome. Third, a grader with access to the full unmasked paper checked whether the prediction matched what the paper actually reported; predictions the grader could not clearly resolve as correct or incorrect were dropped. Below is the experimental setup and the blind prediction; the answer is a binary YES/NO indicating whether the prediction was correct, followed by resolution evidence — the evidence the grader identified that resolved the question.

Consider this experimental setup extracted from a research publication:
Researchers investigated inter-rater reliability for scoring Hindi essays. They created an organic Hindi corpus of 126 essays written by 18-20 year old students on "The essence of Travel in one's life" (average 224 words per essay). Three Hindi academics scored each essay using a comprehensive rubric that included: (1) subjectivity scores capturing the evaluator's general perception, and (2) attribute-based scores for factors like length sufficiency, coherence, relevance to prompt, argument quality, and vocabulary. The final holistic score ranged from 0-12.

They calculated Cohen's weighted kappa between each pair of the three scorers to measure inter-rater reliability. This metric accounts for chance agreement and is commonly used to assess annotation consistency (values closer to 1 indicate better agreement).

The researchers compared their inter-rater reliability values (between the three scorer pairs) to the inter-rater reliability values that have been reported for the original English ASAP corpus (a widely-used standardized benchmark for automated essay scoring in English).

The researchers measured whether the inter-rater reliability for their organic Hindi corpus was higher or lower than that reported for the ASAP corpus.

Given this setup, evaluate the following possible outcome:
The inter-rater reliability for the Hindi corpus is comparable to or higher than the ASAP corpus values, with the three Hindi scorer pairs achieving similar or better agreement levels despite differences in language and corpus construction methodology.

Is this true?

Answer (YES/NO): YES